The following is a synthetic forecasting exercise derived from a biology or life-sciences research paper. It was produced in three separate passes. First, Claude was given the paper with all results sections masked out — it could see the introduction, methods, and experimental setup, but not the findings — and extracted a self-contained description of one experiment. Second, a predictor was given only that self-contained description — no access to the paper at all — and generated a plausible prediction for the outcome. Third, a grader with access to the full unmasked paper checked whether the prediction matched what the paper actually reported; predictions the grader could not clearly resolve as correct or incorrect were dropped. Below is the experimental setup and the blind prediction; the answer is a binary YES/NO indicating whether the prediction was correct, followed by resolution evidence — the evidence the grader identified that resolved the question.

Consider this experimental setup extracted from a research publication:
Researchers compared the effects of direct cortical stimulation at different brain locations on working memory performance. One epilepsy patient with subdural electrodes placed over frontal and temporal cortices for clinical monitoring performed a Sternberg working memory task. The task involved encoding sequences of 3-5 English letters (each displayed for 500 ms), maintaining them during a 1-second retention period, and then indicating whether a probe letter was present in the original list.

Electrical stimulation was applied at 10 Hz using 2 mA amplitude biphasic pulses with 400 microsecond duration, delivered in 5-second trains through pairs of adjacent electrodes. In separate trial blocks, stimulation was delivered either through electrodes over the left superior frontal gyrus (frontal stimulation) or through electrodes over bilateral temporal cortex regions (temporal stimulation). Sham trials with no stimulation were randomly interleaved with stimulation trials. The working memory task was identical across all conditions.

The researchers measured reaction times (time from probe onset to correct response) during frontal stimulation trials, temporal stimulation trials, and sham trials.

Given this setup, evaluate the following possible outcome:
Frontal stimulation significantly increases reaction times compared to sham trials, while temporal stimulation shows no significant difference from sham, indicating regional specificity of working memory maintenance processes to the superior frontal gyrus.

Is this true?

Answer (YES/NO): NO